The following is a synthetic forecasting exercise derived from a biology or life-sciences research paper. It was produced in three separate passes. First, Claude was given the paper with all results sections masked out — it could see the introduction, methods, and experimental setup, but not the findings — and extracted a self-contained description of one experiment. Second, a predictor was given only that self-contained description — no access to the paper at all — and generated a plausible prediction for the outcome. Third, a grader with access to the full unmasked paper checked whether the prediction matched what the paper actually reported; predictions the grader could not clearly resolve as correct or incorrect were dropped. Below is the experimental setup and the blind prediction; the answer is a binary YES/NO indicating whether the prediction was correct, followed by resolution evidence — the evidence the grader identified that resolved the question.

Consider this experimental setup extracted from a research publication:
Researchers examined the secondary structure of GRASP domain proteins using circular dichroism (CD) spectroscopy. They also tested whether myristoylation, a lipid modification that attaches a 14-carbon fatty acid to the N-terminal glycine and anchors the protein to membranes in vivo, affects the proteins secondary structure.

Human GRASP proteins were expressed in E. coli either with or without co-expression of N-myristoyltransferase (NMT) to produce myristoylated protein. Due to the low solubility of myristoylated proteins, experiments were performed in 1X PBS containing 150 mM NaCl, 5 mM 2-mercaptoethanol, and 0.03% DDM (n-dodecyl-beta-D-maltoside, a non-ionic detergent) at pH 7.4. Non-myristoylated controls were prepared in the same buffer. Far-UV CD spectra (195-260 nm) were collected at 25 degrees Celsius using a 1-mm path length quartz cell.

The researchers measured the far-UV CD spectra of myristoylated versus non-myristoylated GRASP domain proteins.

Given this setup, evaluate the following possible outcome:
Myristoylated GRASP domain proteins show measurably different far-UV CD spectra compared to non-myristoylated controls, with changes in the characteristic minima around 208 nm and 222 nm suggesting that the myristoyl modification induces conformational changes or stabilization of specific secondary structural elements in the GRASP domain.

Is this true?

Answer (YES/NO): NO